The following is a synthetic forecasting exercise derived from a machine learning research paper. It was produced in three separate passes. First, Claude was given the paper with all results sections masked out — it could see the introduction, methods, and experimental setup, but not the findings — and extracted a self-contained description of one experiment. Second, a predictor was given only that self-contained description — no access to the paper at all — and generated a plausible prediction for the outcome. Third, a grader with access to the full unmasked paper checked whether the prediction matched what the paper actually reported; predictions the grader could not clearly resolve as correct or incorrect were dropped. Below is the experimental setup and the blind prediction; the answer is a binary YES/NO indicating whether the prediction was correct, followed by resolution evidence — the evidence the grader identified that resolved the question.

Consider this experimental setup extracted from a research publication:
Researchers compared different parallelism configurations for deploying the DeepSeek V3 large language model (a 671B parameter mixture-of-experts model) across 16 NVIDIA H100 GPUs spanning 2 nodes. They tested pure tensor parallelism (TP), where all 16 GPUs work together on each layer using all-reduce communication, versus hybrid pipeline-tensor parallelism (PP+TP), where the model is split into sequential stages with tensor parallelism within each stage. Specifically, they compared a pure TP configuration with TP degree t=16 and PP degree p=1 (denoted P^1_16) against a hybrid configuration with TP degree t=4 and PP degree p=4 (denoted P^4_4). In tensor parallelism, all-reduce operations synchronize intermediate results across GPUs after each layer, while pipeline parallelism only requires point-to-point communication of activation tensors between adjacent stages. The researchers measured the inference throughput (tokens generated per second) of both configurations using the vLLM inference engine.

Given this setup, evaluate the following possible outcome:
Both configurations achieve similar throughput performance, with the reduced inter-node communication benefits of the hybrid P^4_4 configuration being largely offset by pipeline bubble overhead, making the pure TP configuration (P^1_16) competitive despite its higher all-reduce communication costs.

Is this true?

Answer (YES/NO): NO